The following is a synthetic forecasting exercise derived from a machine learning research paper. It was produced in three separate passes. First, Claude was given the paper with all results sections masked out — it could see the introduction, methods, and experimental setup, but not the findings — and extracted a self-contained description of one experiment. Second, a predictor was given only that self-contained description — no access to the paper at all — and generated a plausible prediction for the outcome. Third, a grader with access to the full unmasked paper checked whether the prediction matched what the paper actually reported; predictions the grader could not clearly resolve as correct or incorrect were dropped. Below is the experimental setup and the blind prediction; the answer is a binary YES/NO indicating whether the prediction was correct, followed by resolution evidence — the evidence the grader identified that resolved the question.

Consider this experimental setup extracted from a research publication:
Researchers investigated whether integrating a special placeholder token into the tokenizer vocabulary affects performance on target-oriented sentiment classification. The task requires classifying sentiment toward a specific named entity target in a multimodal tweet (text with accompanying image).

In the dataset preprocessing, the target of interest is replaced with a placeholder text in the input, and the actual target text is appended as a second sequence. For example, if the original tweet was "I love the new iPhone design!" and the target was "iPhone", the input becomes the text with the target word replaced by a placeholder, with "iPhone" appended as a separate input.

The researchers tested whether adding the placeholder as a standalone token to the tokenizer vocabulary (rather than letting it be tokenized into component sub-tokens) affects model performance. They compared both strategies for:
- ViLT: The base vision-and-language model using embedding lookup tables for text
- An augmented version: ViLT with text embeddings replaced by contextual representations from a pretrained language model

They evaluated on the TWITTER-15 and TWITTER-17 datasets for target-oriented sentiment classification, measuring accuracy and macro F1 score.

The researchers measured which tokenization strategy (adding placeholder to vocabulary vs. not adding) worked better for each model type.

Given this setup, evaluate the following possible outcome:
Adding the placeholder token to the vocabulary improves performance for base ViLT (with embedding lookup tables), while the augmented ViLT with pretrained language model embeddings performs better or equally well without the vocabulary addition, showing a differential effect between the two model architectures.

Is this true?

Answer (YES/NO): NO